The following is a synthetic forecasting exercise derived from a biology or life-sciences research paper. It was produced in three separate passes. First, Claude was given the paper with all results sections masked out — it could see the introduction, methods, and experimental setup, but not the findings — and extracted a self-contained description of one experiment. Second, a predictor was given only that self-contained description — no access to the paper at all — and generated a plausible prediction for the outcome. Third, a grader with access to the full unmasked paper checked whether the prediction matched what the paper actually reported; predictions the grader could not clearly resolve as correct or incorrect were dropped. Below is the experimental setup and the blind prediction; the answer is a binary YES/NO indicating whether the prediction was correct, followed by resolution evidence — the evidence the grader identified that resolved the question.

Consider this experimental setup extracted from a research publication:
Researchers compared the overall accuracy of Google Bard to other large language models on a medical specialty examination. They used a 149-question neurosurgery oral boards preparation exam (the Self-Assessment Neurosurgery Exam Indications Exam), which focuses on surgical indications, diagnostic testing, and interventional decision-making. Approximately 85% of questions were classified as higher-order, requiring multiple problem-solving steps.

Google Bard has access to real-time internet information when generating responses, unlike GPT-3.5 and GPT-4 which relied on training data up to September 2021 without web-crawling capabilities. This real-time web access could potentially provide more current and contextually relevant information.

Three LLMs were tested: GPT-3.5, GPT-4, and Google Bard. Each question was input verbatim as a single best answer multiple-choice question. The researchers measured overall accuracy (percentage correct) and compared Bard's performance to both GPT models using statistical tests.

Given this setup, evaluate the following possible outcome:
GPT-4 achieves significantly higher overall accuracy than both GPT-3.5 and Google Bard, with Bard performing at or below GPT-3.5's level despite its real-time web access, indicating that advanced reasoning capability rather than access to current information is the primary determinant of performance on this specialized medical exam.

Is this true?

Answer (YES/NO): YES